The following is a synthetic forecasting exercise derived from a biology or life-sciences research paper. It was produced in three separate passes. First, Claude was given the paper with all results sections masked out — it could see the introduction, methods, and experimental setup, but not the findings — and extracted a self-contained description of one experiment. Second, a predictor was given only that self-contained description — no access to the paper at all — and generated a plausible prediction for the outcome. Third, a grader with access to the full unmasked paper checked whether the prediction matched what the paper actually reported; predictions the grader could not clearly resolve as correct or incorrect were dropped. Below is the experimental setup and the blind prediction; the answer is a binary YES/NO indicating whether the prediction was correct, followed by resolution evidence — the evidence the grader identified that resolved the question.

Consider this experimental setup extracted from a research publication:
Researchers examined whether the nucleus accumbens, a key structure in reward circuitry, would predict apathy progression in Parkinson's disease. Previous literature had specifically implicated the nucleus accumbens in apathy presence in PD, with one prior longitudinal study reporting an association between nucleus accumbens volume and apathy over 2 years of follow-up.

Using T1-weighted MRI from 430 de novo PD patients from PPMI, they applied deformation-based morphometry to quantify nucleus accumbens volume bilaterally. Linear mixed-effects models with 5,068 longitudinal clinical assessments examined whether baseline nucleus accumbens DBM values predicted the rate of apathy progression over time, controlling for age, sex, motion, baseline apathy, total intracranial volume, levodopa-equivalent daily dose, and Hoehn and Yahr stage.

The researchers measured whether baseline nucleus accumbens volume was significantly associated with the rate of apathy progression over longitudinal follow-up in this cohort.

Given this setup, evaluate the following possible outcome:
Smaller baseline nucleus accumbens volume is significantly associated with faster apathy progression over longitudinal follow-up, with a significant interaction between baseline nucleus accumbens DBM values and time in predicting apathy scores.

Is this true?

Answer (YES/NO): YES